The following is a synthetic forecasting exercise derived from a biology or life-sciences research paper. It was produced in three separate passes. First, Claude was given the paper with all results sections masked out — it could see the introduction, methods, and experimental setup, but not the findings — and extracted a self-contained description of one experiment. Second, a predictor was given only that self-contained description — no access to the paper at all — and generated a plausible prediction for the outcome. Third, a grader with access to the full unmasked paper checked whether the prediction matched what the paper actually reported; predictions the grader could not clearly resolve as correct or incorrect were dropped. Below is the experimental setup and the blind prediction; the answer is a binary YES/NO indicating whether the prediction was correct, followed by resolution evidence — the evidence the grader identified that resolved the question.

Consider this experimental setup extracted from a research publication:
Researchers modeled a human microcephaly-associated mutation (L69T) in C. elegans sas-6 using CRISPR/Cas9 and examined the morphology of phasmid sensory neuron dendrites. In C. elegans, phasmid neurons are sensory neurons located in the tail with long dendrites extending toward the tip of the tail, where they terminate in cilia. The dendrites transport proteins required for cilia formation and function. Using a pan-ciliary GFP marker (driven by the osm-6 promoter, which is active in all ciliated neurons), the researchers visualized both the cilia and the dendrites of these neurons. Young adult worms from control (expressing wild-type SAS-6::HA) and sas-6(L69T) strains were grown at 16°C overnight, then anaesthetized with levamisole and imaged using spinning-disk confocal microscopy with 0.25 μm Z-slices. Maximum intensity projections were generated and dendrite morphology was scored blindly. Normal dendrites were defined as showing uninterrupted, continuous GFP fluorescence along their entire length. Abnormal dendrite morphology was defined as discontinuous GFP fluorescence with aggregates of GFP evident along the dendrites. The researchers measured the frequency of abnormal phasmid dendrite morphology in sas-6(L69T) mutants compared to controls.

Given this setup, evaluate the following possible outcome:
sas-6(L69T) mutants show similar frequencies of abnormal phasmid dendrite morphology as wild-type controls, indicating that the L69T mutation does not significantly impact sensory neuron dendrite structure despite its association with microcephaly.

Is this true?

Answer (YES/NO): NO